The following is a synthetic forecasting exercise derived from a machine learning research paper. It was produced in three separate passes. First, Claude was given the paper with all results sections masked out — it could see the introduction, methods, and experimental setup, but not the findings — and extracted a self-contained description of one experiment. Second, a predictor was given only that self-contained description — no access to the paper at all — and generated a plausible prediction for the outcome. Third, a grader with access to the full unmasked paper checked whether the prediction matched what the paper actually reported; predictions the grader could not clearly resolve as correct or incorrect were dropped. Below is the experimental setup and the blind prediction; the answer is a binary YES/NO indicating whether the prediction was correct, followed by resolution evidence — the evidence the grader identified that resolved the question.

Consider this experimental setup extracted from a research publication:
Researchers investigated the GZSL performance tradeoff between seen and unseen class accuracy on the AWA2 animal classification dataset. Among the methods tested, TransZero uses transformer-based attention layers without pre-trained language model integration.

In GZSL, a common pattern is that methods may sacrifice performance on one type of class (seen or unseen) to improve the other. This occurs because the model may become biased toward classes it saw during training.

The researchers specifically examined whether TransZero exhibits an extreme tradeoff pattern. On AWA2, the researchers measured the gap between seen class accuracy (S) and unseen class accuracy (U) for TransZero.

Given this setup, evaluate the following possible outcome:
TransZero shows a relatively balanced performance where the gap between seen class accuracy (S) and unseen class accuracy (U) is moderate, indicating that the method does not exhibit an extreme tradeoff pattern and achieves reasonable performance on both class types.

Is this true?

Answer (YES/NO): NO